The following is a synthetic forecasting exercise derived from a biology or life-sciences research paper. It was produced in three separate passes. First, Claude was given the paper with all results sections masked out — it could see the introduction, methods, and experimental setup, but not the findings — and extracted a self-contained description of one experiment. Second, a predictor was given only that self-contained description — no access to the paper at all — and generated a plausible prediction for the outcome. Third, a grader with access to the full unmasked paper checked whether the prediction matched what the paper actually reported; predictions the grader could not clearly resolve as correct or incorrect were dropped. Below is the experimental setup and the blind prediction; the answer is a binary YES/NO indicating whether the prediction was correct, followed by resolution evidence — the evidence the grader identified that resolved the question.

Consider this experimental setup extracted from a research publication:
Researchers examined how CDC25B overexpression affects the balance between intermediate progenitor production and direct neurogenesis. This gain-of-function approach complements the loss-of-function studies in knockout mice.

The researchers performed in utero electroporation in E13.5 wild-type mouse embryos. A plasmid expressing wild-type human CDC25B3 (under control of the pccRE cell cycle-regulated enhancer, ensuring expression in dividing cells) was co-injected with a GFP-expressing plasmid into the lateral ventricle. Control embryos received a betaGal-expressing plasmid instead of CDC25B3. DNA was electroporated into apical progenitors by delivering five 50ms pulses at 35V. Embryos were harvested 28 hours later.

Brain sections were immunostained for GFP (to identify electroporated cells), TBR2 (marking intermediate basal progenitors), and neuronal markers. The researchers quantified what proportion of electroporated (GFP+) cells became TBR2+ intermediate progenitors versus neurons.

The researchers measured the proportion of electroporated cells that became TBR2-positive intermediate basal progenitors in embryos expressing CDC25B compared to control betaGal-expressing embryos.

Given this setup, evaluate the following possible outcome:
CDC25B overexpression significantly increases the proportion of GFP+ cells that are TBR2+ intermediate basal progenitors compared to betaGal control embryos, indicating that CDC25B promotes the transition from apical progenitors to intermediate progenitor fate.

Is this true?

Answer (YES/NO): YES